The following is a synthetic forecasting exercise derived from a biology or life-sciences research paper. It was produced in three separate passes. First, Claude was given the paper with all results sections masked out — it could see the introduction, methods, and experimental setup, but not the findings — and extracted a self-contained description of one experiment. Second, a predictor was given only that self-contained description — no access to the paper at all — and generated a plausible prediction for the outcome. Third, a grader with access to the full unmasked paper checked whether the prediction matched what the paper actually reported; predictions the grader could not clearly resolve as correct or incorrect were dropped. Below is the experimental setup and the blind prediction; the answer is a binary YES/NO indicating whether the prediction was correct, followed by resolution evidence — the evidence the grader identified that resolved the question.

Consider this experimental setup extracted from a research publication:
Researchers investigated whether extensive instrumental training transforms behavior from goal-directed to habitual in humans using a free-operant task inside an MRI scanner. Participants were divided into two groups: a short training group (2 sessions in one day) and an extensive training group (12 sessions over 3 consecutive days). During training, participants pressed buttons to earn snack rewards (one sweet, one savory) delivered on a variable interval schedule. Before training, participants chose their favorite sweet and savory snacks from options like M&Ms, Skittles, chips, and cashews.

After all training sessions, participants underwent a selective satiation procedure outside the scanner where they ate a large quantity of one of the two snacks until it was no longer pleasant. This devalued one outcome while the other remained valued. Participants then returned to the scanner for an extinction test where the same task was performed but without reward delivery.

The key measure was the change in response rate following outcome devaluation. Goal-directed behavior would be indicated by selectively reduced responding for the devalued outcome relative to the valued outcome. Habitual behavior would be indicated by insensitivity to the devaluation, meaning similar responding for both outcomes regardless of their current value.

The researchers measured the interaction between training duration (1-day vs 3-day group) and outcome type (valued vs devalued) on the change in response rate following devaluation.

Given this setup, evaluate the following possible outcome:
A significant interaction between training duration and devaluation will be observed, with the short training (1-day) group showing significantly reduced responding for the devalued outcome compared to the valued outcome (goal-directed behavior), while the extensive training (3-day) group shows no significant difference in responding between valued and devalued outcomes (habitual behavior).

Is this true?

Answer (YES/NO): NO